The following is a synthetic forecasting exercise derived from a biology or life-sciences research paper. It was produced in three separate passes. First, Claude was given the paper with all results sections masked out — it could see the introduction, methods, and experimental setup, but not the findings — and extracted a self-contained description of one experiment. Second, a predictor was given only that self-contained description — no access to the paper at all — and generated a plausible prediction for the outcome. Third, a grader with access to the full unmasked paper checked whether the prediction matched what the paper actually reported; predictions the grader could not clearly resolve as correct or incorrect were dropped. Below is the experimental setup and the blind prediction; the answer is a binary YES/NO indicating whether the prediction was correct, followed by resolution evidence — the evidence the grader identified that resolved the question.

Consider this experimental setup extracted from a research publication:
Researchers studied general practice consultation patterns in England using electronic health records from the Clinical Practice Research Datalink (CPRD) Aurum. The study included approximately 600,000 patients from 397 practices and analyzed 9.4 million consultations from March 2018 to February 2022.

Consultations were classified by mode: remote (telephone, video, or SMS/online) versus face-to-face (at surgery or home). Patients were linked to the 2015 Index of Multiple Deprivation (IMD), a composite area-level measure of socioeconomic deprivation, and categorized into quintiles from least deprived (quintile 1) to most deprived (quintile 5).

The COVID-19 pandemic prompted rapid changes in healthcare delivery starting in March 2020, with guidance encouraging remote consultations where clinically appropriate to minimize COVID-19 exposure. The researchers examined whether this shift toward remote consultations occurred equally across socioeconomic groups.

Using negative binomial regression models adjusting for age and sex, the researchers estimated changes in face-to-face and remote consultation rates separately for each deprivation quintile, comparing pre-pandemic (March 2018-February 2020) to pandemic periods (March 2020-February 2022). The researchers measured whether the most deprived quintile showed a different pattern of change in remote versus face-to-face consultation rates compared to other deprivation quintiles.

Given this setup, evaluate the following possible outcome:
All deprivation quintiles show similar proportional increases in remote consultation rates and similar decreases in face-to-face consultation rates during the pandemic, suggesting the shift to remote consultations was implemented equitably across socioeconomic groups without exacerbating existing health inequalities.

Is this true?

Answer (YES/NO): NO